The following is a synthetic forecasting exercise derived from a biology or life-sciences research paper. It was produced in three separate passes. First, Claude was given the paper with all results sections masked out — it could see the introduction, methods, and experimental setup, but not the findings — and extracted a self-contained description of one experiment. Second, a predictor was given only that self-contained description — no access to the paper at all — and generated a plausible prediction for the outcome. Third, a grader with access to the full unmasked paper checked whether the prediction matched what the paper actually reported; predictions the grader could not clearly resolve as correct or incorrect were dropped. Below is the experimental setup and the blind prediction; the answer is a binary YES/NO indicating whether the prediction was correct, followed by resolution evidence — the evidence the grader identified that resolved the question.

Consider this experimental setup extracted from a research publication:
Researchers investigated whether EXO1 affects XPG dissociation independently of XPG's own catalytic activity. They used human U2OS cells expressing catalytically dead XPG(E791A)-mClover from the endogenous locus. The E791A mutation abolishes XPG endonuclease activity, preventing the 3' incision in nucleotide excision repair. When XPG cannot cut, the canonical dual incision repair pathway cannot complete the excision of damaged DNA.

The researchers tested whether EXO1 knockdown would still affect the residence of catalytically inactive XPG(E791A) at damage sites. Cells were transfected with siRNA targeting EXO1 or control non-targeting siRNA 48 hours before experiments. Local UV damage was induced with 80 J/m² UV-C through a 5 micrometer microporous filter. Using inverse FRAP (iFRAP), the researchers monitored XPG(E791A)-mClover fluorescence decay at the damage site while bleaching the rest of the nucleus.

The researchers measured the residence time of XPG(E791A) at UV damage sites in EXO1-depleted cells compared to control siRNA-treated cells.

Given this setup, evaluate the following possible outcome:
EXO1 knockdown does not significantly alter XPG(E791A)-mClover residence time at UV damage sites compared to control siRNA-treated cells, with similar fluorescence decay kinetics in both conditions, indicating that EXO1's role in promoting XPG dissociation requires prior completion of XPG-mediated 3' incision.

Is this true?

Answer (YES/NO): NO